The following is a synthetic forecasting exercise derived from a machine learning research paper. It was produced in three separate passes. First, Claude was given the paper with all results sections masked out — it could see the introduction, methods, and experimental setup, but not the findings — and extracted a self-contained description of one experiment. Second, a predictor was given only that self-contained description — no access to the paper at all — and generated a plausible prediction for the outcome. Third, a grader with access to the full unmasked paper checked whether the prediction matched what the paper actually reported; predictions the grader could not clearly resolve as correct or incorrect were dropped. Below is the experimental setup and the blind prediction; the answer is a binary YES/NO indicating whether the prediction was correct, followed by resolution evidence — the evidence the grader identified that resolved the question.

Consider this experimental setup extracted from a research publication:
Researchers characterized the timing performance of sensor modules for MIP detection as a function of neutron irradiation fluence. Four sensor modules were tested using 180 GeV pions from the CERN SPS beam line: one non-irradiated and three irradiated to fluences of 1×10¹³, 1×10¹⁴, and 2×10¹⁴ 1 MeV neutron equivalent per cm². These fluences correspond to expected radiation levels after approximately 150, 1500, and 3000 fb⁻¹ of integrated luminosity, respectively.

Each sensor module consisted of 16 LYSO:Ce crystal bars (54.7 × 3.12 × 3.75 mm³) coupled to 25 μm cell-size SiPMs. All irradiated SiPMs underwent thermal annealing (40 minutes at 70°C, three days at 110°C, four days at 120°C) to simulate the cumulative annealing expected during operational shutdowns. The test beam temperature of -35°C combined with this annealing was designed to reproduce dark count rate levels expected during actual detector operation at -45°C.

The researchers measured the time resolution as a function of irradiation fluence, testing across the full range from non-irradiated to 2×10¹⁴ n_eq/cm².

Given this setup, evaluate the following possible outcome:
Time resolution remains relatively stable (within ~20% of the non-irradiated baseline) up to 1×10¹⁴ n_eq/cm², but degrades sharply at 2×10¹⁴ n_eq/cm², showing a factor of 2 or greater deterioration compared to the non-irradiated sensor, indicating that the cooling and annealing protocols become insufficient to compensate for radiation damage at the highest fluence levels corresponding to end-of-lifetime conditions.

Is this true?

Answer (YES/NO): NO